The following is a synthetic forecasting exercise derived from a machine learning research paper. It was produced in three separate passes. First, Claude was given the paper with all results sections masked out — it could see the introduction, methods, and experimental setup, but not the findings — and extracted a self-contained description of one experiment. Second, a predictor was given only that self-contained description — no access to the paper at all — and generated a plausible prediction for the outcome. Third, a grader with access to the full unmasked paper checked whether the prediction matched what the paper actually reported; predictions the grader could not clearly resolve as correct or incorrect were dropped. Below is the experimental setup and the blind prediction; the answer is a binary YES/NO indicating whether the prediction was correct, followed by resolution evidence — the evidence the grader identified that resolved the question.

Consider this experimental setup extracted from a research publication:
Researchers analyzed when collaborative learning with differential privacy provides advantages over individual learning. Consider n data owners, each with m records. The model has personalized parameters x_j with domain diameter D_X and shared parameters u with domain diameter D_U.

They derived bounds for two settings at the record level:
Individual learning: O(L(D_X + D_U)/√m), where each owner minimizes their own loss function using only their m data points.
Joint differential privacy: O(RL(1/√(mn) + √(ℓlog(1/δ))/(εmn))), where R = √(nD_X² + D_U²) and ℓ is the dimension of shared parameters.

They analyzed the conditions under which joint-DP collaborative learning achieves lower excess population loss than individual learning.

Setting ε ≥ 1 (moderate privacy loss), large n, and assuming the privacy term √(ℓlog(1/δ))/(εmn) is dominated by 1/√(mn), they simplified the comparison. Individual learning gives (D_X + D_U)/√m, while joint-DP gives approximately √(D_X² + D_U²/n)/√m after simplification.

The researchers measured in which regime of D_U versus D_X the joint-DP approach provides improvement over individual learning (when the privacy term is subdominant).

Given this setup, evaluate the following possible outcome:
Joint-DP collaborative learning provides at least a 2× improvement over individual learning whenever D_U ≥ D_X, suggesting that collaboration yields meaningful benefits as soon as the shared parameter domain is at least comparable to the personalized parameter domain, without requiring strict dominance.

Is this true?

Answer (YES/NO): NO